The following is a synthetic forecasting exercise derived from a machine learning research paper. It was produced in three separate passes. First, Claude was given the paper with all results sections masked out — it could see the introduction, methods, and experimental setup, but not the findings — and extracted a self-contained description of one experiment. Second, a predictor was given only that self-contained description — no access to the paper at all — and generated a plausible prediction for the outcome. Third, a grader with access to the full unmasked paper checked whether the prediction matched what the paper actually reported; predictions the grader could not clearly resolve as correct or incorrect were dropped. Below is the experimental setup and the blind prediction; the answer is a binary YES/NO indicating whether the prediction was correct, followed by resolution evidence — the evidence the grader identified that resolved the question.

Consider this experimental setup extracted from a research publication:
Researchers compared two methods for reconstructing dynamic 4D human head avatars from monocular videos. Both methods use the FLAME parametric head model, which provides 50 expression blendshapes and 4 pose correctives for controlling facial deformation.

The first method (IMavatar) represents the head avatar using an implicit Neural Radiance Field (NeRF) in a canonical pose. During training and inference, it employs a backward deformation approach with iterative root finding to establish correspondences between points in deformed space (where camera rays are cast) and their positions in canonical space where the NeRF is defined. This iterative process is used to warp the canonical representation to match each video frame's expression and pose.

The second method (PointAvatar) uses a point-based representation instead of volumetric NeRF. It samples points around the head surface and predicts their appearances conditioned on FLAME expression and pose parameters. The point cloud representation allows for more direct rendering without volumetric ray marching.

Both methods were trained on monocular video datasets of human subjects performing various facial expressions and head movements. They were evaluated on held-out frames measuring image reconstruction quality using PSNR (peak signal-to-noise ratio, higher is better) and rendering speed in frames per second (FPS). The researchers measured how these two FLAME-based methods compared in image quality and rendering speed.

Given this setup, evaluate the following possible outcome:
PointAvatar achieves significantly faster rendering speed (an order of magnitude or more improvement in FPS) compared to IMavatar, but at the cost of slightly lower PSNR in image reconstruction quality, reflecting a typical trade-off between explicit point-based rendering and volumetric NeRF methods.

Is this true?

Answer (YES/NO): NO